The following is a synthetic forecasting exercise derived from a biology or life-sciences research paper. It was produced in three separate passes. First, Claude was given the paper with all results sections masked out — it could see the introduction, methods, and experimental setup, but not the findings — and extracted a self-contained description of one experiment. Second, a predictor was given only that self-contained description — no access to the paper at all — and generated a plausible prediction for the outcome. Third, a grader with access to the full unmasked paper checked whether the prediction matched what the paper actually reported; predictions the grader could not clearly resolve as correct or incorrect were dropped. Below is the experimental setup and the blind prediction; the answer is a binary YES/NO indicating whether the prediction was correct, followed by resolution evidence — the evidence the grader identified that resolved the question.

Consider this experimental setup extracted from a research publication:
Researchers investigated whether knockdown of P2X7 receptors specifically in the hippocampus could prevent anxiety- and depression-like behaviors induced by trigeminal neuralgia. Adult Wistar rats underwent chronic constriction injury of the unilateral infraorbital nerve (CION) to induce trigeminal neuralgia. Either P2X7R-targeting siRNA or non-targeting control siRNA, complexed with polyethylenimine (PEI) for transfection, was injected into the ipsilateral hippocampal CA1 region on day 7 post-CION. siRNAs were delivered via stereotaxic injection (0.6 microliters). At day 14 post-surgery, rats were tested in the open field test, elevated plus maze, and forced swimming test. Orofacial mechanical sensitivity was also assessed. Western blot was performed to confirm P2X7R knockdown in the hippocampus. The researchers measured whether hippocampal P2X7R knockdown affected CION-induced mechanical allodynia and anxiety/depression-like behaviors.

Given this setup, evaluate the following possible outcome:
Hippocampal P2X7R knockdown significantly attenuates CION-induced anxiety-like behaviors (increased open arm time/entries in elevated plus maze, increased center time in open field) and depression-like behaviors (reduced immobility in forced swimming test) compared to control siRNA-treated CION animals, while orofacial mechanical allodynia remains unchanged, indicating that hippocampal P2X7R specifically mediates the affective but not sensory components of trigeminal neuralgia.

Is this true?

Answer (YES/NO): YES